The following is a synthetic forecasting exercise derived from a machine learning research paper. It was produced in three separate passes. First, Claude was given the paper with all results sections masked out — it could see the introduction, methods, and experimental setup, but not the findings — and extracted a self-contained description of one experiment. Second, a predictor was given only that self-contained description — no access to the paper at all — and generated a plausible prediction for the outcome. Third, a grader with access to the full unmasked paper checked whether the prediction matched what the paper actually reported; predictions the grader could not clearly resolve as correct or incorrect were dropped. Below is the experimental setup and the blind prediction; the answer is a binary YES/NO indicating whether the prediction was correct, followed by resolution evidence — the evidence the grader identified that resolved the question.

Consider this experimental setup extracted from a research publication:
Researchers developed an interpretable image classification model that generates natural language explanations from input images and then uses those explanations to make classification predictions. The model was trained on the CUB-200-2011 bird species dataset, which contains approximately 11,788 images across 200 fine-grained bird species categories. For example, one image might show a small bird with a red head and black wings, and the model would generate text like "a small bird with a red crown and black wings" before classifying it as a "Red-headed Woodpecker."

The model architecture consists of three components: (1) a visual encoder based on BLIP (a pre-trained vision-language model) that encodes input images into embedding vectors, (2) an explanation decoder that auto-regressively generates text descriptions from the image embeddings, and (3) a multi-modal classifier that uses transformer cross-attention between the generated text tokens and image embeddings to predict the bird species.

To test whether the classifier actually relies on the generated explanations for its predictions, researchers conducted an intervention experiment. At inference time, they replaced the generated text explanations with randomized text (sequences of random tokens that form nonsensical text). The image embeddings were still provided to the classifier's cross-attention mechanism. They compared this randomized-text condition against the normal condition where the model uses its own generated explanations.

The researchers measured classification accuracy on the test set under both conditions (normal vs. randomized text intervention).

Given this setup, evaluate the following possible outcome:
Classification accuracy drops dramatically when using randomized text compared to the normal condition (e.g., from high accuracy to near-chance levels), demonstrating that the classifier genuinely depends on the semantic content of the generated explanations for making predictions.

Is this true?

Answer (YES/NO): NO